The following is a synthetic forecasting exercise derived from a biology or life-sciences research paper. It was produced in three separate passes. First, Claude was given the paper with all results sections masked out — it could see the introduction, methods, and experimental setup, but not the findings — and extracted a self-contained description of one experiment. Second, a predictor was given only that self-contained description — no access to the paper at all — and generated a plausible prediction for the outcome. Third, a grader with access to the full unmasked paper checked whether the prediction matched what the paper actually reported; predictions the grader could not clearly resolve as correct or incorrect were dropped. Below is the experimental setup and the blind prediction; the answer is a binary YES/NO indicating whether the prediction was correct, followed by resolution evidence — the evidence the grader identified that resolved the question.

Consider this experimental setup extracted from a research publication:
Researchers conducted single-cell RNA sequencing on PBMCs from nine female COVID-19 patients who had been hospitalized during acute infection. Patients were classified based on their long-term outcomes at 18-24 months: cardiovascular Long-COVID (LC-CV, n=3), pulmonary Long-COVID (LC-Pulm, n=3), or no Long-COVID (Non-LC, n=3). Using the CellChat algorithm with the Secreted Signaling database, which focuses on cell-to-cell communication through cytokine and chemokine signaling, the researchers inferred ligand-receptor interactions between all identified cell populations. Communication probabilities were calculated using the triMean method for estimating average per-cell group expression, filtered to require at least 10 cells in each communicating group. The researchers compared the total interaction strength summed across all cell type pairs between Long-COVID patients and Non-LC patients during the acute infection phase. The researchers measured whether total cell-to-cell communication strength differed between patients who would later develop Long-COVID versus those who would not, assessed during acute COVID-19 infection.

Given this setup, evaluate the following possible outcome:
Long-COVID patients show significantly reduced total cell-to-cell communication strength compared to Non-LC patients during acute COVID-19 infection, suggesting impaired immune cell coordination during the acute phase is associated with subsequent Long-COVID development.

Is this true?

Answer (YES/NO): NO